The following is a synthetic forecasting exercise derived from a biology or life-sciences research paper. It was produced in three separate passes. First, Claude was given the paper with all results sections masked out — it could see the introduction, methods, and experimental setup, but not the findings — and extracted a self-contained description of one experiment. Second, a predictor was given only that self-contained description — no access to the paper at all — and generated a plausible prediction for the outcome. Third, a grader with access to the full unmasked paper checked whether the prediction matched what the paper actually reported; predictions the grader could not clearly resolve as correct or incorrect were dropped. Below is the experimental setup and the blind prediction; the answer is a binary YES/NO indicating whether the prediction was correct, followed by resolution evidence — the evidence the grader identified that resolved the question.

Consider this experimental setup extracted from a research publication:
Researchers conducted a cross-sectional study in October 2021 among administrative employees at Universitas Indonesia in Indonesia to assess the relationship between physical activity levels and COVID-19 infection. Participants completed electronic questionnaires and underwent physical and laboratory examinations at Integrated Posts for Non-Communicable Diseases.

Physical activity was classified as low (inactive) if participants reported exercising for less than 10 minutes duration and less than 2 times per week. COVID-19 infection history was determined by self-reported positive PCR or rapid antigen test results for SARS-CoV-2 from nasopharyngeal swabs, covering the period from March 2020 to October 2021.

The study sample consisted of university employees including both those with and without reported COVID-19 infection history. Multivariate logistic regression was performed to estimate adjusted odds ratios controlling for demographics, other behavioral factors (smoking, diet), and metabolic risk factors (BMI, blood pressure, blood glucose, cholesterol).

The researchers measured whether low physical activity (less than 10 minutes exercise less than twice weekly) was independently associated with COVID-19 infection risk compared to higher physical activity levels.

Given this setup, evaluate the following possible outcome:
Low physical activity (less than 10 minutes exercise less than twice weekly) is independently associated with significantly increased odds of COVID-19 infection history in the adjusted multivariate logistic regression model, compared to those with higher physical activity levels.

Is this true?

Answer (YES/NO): NO